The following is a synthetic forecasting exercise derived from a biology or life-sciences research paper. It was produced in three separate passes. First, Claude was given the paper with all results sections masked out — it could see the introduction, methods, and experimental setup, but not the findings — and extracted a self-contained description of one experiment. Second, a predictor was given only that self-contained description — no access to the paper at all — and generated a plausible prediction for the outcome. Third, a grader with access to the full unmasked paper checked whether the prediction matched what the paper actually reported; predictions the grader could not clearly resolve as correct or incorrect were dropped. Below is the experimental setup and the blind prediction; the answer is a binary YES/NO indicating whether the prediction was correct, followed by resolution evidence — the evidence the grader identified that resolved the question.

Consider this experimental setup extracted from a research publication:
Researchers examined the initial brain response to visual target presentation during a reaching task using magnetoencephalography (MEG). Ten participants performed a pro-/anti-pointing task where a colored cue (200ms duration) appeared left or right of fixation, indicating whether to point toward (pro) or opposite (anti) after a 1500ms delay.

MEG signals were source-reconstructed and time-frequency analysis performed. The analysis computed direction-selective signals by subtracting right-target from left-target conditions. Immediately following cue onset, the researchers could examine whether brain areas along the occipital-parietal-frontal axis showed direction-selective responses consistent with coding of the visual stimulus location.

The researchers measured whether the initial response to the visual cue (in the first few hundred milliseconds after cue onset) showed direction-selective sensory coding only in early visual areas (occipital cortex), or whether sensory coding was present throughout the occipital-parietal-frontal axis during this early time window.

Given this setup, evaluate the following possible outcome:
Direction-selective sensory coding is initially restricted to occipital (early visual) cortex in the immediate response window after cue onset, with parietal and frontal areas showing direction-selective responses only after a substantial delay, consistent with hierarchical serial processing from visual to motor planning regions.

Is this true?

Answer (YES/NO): NO